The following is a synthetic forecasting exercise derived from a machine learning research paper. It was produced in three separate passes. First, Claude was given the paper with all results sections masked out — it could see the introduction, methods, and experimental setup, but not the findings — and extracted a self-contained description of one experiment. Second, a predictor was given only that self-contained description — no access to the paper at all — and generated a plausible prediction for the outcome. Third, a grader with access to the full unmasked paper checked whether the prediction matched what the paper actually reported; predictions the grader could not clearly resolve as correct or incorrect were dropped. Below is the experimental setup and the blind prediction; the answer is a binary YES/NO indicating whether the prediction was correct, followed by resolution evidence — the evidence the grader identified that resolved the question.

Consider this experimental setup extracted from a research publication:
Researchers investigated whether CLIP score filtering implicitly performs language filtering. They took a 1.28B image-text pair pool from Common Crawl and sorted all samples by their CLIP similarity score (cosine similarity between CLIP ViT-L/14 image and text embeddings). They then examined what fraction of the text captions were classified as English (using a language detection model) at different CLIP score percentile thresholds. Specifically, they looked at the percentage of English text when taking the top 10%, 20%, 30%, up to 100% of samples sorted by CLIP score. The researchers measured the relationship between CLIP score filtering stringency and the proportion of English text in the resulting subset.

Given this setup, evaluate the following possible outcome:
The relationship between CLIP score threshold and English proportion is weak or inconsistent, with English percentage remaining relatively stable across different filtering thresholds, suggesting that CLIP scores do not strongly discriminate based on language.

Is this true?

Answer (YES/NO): NO